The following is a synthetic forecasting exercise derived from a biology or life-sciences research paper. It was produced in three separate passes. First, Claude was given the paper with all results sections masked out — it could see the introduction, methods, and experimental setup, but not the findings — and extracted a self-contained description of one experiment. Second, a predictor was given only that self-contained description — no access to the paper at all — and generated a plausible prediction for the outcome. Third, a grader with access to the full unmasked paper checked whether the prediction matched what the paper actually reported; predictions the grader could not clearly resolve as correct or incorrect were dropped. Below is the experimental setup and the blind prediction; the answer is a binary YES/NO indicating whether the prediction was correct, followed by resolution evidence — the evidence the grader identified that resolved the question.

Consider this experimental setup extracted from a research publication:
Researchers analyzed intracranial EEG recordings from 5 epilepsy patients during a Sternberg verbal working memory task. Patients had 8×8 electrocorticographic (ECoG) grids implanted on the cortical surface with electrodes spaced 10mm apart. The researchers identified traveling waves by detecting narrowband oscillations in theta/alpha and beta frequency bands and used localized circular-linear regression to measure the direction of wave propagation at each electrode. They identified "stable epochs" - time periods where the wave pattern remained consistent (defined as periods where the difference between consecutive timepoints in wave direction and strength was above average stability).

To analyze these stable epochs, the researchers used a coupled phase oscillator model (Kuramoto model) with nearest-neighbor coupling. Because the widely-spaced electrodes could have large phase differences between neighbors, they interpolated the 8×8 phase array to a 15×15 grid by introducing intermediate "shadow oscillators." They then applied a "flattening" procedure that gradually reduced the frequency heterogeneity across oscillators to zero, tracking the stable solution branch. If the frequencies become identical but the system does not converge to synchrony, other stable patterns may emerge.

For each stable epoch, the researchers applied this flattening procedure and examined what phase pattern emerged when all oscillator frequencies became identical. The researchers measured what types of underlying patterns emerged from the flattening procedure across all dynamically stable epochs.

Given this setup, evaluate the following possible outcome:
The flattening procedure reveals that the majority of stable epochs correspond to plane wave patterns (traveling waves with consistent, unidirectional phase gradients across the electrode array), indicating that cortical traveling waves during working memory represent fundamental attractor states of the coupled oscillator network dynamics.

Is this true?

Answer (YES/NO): NO